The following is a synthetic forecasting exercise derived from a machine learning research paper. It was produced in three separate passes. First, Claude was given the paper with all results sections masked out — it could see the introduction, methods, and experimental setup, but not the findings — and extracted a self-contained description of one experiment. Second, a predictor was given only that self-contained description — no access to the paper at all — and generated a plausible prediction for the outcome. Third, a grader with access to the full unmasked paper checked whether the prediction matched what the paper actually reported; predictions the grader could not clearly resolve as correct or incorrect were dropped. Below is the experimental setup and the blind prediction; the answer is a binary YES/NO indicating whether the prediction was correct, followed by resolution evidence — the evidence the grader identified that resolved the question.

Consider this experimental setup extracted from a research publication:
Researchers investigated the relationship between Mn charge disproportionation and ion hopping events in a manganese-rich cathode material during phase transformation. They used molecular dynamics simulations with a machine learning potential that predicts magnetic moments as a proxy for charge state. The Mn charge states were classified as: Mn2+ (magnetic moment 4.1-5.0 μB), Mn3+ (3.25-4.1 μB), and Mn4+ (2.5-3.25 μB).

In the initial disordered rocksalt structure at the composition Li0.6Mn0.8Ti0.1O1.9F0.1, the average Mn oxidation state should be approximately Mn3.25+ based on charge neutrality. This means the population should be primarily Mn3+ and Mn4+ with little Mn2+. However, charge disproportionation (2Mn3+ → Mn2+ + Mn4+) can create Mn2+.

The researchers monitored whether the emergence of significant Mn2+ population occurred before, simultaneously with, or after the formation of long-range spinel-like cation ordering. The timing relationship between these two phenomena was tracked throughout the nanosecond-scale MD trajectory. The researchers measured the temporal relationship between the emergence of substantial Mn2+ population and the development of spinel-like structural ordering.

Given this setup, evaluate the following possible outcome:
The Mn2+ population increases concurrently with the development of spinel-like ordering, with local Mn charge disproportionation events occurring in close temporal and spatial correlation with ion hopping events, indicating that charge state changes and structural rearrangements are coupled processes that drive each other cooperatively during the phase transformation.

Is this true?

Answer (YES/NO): NO